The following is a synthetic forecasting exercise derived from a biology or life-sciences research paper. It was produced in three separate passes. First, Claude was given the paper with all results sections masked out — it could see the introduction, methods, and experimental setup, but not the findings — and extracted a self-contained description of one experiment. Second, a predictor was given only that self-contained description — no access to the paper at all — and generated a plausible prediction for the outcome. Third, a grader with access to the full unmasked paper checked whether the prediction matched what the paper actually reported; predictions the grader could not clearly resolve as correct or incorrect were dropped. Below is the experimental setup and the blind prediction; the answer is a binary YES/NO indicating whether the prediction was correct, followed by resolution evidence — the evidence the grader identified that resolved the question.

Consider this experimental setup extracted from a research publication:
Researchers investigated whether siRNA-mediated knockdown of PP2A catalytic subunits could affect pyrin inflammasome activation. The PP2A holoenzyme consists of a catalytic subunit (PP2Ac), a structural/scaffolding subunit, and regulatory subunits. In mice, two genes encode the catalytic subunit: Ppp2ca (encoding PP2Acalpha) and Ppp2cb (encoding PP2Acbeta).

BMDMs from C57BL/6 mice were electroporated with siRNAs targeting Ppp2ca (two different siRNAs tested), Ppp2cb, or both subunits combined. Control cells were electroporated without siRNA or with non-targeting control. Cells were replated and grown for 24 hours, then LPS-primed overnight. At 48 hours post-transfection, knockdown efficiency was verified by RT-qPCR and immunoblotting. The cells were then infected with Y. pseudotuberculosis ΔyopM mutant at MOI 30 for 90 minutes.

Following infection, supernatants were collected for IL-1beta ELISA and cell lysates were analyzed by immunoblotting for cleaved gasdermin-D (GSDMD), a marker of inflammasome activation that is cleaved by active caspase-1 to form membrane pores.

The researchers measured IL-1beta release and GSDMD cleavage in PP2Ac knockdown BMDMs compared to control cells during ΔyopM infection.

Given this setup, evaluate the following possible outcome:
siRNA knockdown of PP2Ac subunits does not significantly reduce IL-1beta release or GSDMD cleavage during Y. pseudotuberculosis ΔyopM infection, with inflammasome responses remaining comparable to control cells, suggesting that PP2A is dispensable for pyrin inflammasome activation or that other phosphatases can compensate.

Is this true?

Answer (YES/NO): NO